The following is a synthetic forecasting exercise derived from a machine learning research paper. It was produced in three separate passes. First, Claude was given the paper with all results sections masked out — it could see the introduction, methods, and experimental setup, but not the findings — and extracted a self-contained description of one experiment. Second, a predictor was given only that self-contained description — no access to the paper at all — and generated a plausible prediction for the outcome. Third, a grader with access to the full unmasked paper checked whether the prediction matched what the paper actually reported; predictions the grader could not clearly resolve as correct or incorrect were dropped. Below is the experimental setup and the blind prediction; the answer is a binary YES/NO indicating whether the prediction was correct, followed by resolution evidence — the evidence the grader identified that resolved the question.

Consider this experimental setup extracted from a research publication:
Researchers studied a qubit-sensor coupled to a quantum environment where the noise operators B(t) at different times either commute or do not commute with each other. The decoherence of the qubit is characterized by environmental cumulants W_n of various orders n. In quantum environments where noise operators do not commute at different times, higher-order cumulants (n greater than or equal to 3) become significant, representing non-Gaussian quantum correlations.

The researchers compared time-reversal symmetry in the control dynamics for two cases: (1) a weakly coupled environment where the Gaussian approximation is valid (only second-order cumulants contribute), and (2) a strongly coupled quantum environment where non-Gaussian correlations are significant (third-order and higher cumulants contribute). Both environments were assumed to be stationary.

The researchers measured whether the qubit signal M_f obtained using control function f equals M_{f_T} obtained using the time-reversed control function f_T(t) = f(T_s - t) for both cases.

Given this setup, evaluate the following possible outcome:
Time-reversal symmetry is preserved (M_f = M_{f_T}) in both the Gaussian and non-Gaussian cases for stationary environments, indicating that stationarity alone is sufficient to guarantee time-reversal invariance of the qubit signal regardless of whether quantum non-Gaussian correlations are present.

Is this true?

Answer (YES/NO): NO